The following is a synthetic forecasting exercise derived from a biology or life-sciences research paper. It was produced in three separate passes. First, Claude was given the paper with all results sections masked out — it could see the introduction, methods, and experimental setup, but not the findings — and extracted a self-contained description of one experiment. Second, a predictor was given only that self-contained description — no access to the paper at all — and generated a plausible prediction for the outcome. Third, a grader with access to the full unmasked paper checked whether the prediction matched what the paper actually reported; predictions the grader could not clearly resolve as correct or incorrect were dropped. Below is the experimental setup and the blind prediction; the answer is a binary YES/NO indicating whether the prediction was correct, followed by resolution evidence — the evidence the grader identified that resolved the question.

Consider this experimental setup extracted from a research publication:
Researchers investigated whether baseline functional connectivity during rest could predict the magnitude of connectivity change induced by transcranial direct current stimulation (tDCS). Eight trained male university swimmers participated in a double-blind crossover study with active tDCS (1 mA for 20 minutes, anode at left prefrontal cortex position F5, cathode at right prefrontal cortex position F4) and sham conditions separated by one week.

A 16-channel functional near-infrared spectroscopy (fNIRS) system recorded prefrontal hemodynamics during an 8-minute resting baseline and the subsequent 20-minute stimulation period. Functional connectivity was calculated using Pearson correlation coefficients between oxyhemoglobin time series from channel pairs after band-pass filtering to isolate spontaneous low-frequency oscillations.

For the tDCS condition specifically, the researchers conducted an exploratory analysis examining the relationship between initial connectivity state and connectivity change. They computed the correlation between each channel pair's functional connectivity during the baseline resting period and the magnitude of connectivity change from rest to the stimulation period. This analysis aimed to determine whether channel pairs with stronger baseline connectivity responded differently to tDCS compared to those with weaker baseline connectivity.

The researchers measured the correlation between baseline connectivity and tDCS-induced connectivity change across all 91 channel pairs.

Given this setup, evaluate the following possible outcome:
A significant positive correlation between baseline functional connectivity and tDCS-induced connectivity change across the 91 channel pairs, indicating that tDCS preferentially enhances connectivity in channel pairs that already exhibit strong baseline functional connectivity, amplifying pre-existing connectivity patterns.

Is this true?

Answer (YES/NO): NO